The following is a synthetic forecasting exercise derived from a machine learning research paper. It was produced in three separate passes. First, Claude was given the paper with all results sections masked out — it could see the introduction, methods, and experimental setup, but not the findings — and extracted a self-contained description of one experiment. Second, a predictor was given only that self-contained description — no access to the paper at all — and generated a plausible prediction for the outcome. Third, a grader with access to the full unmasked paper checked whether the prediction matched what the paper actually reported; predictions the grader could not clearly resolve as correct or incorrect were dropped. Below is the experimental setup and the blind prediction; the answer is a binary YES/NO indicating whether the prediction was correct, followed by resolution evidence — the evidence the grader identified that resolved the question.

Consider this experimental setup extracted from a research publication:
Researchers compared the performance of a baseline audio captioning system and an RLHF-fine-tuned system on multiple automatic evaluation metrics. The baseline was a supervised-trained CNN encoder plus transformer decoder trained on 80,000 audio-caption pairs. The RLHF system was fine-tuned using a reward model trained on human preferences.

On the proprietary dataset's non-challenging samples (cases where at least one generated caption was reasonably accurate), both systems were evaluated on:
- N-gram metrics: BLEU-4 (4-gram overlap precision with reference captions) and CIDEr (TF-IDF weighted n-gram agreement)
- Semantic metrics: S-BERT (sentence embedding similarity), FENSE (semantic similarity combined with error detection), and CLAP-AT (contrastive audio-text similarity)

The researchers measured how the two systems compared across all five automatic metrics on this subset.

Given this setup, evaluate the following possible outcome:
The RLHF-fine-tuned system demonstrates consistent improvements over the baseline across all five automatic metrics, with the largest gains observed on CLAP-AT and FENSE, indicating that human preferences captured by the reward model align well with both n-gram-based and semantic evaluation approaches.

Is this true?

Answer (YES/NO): NO